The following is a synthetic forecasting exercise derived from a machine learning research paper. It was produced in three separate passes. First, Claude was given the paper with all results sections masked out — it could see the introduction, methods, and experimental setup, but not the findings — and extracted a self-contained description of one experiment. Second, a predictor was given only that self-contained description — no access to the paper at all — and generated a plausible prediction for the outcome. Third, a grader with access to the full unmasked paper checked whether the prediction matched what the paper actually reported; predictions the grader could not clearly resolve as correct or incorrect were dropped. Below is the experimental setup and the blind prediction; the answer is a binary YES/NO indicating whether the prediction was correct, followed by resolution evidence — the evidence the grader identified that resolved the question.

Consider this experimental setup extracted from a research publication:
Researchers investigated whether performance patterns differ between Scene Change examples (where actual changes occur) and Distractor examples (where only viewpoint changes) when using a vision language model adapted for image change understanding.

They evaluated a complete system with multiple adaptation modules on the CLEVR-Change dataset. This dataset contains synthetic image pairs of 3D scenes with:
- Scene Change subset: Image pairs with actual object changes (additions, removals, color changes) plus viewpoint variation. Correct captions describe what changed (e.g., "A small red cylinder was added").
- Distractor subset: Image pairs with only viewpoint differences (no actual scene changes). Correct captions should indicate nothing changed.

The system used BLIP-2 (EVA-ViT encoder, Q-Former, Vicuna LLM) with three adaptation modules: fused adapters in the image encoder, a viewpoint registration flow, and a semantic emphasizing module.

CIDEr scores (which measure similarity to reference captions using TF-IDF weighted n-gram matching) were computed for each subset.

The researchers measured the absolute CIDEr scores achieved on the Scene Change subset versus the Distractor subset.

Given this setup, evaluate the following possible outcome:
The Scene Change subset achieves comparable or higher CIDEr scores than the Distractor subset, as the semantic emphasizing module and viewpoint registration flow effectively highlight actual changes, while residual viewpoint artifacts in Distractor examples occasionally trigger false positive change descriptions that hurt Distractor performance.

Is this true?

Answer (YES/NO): NO